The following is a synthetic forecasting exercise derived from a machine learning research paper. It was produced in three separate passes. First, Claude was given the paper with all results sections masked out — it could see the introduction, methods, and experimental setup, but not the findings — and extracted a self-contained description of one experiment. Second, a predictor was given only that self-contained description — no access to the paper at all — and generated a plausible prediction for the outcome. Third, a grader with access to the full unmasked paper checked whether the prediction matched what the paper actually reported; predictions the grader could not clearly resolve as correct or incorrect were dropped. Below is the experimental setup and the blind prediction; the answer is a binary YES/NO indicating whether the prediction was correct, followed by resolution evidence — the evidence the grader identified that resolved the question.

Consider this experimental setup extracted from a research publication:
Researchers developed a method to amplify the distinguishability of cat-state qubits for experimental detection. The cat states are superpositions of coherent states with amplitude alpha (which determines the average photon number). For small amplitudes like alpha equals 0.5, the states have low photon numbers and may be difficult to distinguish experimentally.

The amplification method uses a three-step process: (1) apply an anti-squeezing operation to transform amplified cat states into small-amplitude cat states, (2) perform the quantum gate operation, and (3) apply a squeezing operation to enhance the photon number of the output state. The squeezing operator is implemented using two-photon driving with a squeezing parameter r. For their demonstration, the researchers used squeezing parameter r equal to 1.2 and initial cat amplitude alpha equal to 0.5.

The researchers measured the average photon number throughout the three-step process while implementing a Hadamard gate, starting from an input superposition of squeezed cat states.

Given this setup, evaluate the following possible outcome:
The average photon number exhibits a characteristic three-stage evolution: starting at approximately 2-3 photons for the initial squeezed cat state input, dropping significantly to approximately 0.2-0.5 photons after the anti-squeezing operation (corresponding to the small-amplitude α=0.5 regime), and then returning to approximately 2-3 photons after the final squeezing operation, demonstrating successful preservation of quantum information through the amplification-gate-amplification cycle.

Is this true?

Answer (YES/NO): NO